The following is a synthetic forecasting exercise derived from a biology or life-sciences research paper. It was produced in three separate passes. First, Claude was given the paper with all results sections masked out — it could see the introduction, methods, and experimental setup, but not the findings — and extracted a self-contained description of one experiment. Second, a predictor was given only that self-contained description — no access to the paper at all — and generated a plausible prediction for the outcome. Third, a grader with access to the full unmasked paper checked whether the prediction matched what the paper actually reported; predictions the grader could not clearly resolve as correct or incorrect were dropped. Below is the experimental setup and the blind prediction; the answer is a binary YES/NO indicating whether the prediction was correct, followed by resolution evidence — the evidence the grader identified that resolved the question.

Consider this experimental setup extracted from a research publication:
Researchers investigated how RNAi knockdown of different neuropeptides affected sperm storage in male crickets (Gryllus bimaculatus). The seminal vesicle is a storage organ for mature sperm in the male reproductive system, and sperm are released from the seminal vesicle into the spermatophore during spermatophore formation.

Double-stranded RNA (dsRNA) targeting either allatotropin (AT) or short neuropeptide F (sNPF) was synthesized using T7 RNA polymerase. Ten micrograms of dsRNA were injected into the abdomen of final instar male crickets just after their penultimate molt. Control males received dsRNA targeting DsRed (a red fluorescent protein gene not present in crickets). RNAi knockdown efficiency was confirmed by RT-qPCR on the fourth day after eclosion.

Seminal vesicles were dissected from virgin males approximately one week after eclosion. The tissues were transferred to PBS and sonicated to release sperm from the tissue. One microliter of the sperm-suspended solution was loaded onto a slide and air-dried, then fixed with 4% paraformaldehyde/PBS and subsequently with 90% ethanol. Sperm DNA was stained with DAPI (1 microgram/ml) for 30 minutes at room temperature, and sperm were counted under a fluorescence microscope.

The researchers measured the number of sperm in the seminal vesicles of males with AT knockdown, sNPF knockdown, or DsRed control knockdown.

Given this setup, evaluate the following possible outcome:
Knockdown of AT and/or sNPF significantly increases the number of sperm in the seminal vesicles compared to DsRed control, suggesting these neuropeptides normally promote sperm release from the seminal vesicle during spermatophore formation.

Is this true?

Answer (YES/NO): NO